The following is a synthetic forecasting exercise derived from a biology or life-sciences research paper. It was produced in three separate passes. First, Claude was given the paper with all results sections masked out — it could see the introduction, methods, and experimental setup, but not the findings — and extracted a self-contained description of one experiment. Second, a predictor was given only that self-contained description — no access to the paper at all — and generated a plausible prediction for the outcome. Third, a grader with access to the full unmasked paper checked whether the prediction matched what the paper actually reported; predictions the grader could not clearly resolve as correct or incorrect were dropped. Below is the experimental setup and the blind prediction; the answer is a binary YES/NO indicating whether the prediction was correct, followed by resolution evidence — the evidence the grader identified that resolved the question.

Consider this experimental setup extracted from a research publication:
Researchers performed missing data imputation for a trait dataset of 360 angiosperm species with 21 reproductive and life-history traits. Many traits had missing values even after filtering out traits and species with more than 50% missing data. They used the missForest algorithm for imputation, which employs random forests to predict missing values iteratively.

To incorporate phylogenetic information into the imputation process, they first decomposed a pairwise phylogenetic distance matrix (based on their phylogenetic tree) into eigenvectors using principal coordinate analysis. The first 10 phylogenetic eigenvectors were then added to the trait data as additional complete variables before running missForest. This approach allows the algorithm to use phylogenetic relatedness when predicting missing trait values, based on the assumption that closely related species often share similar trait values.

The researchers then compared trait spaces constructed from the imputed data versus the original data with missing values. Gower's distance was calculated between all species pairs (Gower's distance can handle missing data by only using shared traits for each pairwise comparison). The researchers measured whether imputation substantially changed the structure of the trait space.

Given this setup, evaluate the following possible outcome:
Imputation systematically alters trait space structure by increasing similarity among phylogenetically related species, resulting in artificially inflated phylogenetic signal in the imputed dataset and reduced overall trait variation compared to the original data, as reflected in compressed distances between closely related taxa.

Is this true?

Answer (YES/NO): NO